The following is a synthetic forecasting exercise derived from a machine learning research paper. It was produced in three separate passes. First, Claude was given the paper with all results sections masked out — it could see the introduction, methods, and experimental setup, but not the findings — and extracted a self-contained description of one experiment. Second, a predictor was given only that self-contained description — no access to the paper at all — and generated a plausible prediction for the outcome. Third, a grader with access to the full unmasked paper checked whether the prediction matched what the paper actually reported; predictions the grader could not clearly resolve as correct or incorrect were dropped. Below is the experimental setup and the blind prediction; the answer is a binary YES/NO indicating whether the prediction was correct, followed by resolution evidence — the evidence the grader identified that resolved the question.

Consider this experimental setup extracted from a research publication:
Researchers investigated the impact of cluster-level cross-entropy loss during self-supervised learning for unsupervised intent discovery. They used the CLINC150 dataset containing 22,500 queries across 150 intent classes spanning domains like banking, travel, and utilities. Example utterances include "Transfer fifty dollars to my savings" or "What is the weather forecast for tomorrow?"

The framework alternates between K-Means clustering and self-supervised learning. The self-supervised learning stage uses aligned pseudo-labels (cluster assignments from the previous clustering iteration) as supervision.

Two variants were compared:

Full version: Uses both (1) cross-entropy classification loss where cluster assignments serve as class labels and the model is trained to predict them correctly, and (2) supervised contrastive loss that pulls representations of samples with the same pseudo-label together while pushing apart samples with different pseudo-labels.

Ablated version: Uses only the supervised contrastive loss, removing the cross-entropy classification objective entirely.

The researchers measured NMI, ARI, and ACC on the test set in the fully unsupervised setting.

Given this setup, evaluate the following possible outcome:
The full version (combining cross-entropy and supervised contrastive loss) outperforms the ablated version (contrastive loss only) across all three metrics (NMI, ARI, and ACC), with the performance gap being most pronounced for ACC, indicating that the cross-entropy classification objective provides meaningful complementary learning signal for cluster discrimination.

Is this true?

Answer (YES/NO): NO